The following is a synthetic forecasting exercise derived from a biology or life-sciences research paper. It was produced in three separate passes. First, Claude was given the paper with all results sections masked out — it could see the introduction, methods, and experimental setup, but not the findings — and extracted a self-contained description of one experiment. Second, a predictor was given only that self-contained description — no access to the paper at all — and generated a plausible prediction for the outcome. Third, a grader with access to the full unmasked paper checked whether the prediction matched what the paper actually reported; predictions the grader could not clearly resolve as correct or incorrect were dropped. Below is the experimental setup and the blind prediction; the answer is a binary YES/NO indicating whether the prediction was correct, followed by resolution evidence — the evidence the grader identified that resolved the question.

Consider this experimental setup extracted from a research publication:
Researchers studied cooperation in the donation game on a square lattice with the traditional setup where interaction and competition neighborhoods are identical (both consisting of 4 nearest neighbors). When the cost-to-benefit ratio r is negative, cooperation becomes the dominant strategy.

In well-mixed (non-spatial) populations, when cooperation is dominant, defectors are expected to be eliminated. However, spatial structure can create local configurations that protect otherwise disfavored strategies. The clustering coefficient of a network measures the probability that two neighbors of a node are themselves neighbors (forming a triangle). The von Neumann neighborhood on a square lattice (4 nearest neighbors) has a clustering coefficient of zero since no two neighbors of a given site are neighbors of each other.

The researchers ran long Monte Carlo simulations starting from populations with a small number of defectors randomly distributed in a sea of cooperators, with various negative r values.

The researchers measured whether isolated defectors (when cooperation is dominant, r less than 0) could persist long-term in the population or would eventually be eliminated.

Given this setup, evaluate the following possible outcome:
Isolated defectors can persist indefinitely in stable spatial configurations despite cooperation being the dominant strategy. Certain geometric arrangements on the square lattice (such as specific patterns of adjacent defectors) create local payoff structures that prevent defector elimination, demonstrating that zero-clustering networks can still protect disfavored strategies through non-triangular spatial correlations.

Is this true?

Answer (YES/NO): NO